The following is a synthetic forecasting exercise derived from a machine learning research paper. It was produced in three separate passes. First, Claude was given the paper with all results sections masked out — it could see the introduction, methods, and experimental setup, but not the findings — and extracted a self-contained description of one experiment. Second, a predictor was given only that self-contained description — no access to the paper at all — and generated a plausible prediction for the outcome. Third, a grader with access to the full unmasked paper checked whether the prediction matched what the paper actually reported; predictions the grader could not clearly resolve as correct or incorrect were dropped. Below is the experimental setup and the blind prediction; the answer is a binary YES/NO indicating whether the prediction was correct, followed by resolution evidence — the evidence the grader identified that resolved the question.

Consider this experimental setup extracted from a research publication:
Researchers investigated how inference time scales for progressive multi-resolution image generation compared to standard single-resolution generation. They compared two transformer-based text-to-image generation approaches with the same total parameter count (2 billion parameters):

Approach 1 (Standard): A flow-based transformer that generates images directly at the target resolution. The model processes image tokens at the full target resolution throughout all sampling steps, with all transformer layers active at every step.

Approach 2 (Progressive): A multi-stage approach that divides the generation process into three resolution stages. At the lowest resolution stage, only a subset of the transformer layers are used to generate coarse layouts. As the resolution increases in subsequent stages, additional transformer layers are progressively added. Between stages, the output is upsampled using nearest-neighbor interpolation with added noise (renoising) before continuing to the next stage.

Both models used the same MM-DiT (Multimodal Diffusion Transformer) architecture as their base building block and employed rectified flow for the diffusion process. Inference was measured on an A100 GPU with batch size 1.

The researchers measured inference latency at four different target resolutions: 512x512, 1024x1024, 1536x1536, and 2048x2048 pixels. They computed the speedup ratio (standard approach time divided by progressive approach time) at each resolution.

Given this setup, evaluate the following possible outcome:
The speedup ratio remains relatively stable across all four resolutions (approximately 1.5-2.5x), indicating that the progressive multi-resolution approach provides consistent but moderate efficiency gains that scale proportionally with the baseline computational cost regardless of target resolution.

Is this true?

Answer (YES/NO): NO